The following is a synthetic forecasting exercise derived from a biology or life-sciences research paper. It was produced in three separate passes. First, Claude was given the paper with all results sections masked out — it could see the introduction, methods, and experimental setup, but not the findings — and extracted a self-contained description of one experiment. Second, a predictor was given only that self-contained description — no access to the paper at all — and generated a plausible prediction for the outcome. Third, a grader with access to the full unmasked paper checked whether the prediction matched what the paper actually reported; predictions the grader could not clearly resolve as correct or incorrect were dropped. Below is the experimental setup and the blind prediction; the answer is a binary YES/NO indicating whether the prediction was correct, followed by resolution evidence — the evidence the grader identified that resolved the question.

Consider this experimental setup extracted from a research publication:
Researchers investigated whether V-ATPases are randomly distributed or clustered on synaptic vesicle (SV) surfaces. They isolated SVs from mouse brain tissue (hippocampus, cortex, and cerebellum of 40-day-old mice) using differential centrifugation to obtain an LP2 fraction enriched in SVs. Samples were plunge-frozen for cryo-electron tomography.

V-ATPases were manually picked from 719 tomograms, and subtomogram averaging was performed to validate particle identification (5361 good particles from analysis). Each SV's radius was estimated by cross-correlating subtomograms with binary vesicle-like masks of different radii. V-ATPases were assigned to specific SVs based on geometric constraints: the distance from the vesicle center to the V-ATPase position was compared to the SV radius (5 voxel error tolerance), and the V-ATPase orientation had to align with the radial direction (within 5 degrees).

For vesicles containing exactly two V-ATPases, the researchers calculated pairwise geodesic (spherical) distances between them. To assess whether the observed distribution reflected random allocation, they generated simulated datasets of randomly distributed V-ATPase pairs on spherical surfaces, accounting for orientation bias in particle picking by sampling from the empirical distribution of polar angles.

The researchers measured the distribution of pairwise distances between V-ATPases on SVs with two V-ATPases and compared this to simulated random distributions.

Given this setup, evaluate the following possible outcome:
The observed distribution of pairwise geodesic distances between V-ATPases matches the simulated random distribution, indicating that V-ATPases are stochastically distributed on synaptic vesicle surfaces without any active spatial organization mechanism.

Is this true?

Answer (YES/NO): YES